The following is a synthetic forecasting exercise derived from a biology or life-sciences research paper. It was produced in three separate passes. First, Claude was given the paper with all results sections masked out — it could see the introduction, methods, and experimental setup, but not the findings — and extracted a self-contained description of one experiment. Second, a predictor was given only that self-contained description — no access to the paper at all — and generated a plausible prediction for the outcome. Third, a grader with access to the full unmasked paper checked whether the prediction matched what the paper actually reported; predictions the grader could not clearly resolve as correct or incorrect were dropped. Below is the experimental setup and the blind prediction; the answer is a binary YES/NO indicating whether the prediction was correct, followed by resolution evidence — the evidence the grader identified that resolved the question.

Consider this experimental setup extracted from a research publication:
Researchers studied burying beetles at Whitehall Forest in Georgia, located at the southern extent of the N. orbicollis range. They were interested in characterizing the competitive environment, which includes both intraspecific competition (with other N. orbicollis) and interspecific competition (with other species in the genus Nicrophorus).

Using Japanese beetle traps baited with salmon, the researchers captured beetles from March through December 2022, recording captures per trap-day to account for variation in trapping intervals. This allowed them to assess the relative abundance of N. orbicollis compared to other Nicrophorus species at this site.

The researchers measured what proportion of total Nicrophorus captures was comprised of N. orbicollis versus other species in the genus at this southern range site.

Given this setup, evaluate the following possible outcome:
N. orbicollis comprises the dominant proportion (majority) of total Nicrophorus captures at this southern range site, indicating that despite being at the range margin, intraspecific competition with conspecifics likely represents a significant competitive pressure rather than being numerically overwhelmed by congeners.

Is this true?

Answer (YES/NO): YES